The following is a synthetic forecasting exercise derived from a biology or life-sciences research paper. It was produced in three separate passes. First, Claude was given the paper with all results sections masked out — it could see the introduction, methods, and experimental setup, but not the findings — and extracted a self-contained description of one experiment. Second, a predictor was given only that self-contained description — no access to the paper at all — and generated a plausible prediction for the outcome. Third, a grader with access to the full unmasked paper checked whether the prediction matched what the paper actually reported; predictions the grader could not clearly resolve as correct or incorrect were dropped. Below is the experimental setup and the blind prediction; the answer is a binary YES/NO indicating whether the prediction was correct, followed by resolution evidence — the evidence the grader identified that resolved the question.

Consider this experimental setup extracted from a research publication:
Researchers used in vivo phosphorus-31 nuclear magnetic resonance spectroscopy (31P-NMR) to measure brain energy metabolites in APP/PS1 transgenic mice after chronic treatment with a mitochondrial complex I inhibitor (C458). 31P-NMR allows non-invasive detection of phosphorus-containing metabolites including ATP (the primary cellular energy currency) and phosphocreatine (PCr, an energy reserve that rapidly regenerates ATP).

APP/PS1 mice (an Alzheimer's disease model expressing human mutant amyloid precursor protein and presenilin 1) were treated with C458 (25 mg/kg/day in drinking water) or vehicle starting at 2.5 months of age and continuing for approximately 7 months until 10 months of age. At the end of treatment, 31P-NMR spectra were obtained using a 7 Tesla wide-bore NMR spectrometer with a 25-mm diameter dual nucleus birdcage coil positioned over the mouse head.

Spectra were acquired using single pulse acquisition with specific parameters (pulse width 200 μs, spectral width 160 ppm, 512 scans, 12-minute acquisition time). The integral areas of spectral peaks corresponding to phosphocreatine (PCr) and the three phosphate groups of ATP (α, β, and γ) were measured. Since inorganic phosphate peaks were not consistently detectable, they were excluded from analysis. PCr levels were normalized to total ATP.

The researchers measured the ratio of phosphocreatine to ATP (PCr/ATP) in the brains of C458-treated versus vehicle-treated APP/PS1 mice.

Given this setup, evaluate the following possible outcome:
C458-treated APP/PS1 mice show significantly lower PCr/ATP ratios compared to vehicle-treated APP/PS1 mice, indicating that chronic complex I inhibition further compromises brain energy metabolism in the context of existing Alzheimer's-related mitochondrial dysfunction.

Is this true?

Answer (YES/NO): NO